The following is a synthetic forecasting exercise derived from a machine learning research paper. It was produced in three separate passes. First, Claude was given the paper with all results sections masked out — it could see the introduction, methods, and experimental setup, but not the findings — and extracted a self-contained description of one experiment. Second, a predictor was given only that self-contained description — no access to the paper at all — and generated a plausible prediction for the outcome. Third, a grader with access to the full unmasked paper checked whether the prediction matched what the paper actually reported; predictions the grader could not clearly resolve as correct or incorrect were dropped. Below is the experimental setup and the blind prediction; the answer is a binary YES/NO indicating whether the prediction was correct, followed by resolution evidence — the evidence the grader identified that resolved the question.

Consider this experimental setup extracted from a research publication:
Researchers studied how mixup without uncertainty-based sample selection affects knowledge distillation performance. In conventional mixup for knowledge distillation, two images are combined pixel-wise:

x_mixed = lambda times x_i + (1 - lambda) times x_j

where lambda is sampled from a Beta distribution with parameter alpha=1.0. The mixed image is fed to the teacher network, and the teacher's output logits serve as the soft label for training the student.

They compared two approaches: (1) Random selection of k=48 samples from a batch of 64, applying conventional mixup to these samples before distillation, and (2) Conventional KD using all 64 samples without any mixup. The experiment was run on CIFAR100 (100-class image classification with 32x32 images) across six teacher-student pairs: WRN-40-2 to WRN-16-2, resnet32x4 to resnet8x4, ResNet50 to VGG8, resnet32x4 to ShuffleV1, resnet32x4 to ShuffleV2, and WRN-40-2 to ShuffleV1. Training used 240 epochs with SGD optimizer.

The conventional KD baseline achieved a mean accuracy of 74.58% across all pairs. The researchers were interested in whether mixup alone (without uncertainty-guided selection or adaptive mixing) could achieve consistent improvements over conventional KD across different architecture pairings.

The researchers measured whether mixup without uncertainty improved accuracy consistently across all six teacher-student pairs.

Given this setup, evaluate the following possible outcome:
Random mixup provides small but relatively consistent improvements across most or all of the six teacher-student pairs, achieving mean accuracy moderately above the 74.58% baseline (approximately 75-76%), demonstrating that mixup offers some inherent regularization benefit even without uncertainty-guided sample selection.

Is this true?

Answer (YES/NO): NO